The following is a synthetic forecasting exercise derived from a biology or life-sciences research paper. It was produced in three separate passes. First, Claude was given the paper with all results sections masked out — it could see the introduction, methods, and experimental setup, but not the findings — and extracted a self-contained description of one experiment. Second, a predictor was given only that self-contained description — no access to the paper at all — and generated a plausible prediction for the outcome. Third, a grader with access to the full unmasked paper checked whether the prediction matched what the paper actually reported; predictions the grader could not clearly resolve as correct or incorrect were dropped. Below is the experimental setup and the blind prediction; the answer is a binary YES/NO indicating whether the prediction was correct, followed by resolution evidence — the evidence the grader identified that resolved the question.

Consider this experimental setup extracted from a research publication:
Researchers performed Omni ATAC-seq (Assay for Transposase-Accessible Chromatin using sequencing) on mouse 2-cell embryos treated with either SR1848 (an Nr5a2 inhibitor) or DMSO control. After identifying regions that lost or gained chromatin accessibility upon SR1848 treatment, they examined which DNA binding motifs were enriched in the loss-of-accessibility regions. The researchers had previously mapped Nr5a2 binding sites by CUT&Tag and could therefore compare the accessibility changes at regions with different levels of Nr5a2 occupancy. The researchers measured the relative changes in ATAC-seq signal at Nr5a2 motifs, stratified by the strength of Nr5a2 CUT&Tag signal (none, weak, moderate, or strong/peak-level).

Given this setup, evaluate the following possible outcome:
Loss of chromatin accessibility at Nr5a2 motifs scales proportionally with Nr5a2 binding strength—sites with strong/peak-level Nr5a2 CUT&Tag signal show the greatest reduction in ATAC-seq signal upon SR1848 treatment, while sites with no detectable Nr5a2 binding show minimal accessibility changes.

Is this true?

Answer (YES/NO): YES